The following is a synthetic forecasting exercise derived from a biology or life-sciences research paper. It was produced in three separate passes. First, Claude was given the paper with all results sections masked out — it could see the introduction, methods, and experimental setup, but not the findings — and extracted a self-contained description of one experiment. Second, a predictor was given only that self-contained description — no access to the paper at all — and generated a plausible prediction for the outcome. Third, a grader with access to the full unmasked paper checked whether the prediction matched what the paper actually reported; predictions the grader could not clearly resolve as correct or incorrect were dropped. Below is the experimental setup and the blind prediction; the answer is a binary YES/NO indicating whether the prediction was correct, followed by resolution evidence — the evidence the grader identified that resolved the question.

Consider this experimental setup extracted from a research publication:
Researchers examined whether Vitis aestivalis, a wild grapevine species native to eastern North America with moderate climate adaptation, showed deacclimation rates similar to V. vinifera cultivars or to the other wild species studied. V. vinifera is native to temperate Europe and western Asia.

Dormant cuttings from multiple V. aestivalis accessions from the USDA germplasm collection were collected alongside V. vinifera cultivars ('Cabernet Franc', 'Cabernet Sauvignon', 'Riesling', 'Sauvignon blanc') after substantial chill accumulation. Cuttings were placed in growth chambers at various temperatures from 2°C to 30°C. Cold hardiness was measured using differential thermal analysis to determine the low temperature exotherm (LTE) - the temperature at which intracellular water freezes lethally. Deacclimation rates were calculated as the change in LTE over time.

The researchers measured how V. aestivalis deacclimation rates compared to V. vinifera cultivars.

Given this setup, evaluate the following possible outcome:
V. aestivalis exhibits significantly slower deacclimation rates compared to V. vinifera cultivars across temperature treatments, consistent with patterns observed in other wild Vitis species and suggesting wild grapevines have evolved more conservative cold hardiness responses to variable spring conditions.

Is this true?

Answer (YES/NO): NO